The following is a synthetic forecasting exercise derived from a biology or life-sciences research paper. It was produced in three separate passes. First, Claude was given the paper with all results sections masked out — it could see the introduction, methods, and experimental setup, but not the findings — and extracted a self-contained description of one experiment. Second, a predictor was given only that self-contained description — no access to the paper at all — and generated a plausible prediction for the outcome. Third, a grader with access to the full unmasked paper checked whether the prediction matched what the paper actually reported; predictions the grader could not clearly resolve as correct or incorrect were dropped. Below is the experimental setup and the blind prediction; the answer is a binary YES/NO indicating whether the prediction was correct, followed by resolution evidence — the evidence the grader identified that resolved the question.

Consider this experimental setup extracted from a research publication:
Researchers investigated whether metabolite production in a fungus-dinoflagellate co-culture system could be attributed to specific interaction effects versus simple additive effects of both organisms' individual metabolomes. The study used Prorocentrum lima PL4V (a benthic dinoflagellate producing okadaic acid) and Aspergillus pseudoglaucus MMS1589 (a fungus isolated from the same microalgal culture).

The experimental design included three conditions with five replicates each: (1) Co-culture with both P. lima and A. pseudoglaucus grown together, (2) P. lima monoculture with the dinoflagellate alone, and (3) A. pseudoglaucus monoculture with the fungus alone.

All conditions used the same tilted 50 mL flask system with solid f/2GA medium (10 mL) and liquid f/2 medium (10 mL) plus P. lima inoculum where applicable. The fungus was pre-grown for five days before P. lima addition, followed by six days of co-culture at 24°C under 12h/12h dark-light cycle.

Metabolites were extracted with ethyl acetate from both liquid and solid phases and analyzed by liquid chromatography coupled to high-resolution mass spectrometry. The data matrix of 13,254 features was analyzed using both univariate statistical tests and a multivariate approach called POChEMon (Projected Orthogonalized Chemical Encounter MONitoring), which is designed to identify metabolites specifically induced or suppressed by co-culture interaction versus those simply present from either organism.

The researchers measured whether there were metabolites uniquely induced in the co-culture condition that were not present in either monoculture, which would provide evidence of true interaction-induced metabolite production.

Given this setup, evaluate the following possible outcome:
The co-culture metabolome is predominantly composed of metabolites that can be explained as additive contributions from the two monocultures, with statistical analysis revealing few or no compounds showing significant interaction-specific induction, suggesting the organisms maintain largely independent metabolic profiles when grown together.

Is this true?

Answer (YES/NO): NO